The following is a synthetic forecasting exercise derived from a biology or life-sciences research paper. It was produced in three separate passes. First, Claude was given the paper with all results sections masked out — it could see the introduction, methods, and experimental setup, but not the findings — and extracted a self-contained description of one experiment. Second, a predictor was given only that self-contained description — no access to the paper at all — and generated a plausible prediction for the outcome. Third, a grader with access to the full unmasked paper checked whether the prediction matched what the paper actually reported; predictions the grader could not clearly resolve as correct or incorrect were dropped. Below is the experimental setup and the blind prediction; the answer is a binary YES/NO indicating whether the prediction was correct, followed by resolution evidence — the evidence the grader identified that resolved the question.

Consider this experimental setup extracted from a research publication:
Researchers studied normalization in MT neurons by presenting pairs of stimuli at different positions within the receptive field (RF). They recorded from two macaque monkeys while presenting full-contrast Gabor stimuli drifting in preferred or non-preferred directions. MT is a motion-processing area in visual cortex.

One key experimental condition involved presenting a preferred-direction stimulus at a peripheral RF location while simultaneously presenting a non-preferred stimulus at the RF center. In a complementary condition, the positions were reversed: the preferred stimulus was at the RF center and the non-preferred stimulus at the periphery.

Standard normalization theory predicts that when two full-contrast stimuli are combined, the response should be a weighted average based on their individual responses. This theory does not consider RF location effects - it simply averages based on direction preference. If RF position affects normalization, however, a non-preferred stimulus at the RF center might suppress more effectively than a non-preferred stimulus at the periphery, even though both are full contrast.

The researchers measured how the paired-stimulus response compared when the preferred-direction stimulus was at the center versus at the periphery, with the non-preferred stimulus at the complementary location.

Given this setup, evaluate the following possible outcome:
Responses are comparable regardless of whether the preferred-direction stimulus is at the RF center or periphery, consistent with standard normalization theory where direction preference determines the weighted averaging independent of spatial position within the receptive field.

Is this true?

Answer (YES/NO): NO